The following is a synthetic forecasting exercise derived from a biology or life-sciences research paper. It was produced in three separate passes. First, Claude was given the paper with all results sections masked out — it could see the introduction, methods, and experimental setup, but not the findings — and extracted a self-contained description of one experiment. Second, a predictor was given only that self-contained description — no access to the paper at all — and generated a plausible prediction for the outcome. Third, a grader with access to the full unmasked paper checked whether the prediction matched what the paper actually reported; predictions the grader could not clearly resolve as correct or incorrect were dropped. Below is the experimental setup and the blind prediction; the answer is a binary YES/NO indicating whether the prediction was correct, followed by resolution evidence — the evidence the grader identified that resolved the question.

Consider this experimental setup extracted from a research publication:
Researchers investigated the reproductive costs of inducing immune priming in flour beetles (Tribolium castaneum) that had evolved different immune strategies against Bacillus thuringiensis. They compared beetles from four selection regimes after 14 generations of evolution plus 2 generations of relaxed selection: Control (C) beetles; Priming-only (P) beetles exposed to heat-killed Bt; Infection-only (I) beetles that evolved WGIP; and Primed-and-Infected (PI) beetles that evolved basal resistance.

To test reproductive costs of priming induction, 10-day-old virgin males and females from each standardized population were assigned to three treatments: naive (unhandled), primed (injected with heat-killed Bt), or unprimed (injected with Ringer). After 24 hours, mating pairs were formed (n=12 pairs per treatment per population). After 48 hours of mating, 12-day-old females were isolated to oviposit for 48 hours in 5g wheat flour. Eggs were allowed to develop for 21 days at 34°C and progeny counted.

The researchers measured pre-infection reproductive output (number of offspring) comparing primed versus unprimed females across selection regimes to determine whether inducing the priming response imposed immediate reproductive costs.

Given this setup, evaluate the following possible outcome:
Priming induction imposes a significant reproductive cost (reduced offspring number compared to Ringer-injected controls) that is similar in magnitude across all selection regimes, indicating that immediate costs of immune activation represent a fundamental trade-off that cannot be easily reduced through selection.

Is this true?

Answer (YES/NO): NO